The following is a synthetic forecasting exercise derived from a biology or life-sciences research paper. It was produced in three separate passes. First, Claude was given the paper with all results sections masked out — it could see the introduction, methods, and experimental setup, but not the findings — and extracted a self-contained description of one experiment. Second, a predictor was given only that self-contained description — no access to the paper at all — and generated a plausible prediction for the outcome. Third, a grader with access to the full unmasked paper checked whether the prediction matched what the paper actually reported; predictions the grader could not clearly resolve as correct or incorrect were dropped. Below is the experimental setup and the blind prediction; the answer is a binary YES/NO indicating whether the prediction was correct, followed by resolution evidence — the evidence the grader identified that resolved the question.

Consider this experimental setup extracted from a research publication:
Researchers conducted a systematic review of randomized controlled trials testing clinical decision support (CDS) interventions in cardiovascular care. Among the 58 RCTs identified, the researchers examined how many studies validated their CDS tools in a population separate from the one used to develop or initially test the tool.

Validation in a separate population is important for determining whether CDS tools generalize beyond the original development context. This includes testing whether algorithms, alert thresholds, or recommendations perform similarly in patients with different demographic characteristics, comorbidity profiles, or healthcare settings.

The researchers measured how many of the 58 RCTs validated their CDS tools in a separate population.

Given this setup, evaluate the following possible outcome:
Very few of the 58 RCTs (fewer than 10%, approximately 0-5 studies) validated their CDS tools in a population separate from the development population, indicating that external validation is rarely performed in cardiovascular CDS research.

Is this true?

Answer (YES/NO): YES